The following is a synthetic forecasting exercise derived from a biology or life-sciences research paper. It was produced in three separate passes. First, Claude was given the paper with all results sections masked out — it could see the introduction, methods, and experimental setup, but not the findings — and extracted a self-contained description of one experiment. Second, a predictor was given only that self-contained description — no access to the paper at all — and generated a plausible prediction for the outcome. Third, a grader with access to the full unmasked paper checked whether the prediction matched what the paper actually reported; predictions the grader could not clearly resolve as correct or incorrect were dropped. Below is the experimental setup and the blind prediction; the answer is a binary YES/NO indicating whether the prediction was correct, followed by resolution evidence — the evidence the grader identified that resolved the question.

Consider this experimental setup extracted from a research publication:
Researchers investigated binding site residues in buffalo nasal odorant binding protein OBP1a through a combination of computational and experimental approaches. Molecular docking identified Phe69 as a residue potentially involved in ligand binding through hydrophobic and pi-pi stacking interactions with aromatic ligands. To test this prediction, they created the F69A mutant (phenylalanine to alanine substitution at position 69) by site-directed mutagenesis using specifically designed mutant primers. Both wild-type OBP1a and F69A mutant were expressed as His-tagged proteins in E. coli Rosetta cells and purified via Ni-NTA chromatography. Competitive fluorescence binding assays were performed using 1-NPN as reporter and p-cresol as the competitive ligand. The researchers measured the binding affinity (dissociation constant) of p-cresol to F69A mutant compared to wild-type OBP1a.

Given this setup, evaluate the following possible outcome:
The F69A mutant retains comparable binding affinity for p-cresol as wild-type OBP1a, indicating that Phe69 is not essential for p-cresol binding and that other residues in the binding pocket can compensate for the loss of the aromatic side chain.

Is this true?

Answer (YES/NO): NO